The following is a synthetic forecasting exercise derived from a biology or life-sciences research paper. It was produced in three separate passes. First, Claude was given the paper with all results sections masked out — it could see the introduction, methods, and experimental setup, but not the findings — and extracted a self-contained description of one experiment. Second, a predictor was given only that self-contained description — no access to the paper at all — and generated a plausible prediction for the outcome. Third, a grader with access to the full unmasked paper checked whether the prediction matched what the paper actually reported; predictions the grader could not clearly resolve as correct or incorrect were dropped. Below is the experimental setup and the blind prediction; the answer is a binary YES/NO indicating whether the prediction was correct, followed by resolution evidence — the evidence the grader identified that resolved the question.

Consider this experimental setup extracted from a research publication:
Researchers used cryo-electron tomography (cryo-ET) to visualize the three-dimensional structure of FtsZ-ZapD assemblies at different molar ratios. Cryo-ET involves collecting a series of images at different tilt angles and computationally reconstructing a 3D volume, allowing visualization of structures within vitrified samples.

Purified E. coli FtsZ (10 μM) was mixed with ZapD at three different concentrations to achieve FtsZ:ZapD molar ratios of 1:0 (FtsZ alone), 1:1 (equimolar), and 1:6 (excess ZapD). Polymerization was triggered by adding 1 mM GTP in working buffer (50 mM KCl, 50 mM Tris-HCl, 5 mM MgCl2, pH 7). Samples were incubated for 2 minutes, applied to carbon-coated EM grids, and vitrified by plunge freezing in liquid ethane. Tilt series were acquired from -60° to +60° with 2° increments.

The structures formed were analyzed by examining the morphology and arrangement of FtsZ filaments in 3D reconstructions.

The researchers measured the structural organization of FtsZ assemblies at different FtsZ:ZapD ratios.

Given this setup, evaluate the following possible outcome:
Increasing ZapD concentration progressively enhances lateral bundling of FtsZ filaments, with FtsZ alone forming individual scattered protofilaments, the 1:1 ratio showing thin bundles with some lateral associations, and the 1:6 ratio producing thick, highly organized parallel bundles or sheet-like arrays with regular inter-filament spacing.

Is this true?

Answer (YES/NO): NO